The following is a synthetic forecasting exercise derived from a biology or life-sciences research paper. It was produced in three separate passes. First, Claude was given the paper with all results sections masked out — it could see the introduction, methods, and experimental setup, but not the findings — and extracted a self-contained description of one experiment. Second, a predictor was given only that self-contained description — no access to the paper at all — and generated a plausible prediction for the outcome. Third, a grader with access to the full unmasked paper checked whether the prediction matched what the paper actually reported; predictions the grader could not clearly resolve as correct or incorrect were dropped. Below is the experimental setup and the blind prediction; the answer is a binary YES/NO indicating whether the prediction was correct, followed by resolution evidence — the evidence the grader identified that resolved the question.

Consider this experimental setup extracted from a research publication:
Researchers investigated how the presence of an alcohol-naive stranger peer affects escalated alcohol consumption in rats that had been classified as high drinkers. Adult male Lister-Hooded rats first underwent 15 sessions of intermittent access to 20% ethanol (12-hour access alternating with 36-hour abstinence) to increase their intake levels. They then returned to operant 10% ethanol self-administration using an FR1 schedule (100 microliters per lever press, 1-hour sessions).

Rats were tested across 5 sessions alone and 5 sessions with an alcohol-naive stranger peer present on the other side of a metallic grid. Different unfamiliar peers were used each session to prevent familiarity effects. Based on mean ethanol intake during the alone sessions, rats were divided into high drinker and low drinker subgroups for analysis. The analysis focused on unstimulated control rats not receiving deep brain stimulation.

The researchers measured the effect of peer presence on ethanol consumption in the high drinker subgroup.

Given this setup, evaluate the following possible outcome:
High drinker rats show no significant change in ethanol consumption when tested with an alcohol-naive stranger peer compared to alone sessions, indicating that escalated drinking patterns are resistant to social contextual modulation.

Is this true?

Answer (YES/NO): YES